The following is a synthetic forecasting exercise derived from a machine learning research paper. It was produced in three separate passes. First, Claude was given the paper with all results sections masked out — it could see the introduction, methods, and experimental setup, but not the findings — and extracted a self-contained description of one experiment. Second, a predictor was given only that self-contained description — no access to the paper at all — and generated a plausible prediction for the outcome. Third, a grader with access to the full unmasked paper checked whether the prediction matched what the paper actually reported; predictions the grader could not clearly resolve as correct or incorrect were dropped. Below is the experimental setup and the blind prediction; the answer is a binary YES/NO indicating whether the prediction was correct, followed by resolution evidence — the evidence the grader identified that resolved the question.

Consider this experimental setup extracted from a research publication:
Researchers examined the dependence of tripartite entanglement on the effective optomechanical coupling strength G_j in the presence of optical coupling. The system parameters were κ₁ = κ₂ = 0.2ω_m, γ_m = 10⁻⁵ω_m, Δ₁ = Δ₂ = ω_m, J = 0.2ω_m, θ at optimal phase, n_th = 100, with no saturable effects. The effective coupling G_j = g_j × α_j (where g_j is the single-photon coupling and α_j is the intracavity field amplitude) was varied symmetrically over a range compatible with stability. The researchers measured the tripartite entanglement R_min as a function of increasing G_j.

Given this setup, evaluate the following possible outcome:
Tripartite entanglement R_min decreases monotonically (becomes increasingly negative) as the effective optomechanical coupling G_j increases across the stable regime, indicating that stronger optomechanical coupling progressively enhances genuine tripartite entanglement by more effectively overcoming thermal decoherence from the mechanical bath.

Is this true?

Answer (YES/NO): NO